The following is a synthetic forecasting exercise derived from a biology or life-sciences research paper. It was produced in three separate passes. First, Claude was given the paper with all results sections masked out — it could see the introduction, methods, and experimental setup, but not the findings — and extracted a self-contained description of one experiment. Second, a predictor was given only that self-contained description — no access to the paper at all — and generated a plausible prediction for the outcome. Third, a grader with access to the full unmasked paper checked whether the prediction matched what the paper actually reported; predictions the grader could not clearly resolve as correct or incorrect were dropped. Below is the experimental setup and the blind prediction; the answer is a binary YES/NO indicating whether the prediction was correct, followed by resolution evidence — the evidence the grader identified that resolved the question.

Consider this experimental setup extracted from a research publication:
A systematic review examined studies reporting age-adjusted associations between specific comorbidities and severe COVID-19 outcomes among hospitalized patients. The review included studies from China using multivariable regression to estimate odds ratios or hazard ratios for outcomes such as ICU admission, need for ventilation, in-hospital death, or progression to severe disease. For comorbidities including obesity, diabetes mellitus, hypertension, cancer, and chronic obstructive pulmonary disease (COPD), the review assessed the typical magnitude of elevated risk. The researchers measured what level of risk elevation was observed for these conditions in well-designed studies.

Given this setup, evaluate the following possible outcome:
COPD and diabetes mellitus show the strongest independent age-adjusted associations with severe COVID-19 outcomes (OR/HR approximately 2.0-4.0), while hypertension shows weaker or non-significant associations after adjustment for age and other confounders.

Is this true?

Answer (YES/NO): NO